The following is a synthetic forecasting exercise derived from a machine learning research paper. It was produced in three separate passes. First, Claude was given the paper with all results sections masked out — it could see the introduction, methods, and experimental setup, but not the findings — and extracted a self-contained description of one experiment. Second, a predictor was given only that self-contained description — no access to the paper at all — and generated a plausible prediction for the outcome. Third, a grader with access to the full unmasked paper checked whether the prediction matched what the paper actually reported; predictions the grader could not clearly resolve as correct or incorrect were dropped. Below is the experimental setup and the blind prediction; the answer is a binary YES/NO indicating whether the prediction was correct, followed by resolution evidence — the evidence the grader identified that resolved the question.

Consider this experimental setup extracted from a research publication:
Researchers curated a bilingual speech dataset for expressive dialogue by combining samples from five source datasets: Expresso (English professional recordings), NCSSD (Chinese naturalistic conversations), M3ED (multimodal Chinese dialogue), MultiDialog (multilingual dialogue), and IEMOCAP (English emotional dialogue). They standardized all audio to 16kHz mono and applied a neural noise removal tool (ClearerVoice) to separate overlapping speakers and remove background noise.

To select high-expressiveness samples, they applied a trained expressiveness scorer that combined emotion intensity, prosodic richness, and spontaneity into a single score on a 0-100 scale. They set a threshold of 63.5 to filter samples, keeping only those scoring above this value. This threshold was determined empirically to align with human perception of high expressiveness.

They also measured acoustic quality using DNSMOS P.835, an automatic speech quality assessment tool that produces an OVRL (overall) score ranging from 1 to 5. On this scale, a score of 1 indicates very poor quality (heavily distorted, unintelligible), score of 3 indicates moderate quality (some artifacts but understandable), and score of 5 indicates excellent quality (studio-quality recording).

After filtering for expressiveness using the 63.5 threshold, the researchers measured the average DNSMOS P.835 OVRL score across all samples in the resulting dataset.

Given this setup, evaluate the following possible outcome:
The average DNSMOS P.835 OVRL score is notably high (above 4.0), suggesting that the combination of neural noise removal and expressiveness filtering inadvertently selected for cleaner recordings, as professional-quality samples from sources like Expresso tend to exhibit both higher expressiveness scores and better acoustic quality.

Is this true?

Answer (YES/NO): NO